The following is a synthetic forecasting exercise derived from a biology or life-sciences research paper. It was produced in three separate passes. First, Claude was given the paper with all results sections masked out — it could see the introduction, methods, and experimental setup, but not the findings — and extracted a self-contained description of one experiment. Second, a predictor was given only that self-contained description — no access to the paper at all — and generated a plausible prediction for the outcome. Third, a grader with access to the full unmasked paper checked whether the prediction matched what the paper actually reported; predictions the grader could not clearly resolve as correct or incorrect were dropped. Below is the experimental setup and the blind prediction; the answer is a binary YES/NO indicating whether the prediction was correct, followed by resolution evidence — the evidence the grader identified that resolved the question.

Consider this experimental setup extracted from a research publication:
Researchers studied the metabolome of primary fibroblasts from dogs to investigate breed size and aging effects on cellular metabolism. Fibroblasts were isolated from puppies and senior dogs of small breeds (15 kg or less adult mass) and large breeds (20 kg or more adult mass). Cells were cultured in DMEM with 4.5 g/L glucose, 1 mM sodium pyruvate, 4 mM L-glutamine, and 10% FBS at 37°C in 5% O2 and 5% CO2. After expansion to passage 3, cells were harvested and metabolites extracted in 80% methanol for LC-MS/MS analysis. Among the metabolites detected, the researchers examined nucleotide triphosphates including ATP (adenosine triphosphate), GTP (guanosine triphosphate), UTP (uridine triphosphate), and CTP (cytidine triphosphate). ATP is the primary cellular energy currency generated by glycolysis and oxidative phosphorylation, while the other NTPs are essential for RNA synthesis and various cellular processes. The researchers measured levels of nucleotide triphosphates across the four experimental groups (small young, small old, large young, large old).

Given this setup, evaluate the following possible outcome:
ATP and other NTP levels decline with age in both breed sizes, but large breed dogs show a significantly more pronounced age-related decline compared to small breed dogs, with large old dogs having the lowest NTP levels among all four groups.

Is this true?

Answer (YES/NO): NO